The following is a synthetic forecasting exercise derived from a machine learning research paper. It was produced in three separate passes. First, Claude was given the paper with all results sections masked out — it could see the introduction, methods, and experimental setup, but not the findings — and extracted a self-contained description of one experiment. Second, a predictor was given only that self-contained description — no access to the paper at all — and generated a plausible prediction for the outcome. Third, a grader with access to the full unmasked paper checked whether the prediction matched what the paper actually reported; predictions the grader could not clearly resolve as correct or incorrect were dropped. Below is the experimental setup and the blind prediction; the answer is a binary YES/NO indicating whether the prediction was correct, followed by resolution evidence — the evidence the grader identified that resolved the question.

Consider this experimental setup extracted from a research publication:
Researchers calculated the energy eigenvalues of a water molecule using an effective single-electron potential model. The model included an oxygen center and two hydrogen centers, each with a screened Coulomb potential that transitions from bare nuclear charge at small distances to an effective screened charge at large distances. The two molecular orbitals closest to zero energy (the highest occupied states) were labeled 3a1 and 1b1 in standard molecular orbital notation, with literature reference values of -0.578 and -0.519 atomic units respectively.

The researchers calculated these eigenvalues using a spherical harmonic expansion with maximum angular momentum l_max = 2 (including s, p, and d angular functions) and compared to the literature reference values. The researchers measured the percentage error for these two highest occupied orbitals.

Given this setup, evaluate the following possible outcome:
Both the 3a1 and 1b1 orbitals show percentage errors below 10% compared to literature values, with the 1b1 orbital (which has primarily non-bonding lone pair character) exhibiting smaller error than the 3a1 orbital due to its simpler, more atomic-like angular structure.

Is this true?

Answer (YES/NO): NO